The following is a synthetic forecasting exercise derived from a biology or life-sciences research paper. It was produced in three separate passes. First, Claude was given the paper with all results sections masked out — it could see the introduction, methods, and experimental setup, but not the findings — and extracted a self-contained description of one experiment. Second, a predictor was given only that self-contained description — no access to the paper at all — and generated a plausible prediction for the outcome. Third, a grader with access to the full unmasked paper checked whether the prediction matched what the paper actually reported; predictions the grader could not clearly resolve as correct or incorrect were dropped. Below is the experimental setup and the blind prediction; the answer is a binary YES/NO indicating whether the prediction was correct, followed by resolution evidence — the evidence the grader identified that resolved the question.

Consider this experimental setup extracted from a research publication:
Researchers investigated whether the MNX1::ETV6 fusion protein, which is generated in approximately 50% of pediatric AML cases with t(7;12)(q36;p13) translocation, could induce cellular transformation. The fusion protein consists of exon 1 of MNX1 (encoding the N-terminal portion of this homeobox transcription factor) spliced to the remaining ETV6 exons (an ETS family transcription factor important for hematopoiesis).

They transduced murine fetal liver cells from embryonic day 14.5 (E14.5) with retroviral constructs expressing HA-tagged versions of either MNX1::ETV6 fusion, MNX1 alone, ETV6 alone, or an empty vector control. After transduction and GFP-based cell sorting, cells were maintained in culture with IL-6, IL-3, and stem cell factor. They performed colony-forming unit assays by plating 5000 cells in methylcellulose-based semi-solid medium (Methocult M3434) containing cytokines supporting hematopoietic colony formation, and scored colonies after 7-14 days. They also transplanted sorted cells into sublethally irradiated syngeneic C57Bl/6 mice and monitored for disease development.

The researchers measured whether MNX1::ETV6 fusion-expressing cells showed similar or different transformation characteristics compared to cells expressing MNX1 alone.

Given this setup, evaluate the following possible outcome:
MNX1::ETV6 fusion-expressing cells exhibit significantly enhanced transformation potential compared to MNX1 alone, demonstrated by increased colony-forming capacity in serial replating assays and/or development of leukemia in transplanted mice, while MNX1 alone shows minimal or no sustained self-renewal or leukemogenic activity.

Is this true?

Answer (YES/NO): NO